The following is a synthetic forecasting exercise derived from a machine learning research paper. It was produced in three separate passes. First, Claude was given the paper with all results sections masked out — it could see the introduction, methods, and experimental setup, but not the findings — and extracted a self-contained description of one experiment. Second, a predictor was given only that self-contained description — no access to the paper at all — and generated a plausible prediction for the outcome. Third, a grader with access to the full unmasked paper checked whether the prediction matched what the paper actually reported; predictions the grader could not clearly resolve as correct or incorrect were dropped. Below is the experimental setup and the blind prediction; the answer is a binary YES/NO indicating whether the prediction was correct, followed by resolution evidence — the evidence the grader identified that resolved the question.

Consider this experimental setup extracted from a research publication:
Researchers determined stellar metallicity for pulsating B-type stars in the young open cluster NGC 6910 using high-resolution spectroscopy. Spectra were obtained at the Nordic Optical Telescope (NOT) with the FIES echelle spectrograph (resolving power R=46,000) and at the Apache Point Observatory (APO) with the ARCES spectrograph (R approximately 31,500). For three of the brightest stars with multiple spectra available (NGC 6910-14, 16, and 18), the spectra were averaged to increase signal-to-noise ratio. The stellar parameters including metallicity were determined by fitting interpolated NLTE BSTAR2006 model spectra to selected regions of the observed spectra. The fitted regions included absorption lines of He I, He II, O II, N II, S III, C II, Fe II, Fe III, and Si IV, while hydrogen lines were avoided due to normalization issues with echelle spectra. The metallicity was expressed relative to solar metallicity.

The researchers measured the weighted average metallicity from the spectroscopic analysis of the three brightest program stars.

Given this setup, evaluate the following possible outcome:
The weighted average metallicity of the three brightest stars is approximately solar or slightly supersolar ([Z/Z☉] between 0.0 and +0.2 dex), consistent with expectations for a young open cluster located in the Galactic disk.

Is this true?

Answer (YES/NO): NO